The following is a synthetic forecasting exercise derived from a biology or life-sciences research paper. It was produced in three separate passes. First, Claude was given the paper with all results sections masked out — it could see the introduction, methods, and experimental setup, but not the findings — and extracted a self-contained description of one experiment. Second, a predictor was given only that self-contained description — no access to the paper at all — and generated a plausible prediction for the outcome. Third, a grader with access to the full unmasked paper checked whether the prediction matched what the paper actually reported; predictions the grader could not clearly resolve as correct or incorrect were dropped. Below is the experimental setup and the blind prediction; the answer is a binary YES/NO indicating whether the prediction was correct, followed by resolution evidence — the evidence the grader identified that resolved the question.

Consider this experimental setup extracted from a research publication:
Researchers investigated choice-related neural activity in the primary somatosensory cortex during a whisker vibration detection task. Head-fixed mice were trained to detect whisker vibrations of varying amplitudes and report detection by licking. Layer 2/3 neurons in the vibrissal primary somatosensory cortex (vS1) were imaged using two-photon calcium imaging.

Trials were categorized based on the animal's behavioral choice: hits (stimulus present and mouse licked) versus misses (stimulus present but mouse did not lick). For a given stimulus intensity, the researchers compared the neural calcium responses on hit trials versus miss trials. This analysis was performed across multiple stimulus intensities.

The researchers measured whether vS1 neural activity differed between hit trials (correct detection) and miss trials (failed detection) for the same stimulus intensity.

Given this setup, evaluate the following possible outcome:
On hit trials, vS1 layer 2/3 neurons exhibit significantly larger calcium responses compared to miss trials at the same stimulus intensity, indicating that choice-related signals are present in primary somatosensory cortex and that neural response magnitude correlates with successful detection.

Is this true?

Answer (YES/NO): YES